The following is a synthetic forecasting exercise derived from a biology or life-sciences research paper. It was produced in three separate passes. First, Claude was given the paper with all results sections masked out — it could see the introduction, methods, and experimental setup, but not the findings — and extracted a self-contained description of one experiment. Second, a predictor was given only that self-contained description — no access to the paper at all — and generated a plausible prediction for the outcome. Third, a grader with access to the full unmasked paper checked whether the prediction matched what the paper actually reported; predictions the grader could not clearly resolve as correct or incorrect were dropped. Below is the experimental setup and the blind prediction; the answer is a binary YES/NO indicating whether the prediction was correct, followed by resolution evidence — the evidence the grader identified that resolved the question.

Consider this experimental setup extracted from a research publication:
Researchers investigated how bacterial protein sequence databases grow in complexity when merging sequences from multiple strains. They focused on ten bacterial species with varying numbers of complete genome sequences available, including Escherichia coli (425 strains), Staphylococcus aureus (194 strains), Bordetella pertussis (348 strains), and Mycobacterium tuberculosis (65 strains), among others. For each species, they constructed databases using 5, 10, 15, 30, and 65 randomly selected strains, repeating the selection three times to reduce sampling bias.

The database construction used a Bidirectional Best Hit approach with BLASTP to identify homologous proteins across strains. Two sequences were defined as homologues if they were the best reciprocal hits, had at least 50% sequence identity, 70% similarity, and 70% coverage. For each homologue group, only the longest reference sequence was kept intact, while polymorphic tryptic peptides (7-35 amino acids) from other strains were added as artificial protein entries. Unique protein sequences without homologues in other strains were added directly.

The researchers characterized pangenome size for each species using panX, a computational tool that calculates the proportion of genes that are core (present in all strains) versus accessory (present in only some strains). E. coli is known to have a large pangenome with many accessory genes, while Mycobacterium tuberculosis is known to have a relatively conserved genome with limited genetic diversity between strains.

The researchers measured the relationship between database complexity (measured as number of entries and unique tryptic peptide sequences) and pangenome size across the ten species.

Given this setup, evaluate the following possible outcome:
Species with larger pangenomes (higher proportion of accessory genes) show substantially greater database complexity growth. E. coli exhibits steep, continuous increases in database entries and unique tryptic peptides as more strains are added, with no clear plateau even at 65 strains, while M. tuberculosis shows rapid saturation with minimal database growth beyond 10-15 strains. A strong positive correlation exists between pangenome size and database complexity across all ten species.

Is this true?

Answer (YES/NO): NO